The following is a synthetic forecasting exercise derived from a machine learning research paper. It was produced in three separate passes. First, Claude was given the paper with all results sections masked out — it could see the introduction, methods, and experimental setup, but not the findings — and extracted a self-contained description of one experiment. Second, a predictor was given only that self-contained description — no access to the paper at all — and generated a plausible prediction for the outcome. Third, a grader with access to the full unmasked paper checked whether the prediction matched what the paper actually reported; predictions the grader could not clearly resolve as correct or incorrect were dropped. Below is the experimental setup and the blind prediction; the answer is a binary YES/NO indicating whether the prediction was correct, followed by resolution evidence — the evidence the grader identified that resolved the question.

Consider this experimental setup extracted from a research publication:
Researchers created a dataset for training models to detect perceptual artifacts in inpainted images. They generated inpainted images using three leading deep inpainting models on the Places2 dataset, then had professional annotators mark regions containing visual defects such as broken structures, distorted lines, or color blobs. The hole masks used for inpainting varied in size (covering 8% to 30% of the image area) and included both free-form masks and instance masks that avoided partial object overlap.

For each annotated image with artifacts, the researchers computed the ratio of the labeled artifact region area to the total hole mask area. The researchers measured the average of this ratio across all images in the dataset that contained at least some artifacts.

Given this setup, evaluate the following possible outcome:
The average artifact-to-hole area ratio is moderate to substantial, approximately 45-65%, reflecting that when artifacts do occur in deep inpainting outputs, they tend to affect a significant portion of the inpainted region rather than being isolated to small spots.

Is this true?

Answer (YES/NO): NO